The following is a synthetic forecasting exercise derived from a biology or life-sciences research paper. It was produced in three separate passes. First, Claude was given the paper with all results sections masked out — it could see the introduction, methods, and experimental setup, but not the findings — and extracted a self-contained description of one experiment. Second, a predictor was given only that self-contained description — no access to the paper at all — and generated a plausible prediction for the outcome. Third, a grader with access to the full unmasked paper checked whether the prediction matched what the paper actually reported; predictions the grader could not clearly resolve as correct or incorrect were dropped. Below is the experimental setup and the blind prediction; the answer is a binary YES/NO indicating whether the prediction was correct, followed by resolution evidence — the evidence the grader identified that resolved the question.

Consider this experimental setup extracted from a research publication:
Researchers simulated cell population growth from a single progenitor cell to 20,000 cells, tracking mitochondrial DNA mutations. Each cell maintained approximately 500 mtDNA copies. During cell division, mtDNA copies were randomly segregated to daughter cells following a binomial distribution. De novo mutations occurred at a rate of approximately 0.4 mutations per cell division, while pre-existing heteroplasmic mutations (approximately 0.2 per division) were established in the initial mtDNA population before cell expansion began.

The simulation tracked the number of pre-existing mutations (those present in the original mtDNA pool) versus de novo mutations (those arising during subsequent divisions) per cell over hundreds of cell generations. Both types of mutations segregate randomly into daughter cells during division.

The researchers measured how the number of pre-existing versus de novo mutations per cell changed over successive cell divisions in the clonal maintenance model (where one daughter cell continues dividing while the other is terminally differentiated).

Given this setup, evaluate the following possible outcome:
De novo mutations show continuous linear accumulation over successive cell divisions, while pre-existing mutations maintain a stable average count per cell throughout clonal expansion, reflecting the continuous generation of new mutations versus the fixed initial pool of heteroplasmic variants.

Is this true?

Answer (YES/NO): NO